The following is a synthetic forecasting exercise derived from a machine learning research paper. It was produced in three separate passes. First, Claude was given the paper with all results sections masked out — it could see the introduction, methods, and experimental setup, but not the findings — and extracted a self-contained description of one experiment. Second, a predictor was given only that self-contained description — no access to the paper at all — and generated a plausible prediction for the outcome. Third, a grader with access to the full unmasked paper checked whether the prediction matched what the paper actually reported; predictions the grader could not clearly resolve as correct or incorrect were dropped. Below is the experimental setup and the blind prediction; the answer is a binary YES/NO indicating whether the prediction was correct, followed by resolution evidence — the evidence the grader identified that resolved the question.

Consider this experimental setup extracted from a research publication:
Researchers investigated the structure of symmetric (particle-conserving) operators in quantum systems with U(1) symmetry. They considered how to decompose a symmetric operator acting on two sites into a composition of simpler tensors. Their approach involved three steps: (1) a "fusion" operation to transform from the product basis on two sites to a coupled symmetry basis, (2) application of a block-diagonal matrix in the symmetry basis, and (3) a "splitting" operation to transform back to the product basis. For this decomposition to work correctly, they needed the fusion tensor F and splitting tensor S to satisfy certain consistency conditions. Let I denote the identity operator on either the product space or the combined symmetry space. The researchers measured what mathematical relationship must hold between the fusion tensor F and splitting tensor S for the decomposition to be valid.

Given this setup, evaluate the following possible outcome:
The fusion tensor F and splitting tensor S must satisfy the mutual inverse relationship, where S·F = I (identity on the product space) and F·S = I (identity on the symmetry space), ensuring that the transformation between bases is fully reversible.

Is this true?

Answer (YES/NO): YES